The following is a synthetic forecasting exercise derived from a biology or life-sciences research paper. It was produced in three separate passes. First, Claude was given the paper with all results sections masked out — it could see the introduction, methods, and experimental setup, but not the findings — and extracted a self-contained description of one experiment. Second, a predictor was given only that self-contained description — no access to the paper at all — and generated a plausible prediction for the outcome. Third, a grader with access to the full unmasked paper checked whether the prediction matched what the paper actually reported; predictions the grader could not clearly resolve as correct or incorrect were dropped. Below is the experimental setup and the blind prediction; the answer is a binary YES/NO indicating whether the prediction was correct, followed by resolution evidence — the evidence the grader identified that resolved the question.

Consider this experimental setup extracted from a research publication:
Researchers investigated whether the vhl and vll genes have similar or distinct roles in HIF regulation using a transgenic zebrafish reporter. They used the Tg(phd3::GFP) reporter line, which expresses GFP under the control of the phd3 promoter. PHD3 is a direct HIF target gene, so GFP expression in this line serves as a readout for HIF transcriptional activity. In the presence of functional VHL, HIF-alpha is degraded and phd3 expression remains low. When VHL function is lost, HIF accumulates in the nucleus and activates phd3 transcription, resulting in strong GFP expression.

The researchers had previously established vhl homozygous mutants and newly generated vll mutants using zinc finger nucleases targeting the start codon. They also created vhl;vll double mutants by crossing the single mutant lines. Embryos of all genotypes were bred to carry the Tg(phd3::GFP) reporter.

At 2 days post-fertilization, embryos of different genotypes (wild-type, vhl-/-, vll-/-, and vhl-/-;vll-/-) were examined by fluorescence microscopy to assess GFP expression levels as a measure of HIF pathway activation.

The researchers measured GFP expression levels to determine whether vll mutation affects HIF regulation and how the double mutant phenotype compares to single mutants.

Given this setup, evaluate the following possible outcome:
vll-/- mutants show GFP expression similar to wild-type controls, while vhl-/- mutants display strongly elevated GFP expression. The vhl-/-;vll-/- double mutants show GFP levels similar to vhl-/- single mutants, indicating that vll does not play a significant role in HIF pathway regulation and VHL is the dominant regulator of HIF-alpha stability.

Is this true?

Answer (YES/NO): NO